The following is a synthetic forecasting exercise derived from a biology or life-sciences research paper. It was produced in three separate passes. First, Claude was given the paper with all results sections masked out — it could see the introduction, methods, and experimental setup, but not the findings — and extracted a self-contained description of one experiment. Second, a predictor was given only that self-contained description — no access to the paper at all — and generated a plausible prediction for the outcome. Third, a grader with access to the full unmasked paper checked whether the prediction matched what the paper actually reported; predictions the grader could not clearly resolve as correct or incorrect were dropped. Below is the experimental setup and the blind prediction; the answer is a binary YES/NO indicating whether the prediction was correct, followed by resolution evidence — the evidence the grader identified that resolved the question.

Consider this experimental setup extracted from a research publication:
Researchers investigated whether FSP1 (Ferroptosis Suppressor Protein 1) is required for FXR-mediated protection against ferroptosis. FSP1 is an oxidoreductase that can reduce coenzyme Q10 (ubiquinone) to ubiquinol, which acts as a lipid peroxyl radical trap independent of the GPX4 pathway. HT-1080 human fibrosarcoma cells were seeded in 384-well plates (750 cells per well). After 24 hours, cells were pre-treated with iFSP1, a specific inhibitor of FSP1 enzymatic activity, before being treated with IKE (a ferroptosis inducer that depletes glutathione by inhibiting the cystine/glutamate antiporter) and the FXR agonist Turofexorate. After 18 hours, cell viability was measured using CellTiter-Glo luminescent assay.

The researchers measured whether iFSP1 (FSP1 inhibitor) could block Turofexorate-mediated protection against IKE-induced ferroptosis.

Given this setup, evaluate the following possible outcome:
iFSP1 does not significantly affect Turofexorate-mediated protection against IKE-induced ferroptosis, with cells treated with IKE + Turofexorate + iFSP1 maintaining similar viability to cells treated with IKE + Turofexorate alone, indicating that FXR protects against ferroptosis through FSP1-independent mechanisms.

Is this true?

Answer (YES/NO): NO